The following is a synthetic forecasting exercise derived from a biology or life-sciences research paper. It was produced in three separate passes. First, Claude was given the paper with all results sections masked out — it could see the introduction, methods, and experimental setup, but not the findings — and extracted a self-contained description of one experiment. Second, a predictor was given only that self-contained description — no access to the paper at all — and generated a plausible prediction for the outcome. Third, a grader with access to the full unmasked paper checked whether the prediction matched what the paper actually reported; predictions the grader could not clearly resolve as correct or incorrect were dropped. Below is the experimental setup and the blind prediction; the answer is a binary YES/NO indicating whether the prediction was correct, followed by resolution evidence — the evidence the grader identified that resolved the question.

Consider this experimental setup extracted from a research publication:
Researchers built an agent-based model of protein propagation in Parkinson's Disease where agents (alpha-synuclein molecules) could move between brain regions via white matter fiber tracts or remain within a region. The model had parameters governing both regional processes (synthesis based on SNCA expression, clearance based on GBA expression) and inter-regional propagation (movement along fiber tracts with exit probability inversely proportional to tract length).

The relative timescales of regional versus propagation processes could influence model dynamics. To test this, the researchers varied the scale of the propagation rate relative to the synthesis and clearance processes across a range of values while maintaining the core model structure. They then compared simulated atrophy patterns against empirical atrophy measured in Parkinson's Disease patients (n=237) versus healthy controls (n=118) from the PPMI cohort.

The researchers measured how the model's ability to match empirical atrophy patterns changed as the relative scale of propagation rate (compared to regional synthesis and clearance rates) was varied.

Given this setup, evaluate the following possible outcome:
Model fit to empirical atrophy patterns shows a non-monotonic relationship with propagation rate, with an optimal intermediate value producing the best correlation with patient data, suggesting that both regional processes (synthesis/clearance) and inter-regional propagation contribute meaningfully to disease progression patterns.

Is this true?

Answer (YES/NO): NO